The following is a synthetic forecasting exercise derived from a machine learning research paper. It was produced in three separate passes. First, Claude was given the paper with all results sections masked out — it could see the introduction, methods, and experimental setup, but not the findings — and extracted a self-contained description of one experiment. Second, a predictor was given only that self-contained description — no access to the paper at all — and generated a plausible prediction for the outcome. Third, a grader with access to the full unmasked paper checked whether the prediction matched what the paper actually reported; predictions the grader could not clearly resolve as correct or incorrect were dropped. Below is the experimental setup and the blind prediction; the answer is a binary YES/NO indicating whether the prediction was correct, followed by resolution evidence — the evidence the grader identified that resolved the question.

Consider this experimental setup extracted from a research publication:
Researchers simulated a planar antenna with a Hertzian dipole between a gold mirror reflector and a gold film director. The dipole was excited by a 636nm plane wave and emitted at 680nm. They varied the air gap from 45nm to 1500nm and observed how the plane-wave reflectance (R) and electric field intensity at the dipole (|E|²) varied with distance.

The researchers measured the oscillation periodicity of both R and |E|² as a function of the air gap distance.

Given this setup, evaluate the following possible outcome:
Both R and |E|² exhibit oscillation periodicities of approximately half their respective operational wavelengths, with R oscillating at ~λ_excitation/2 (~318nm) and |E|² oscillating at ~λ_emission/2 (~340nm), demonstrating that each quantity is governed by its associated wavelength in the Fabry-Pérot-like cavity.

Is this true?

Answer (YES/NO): NO